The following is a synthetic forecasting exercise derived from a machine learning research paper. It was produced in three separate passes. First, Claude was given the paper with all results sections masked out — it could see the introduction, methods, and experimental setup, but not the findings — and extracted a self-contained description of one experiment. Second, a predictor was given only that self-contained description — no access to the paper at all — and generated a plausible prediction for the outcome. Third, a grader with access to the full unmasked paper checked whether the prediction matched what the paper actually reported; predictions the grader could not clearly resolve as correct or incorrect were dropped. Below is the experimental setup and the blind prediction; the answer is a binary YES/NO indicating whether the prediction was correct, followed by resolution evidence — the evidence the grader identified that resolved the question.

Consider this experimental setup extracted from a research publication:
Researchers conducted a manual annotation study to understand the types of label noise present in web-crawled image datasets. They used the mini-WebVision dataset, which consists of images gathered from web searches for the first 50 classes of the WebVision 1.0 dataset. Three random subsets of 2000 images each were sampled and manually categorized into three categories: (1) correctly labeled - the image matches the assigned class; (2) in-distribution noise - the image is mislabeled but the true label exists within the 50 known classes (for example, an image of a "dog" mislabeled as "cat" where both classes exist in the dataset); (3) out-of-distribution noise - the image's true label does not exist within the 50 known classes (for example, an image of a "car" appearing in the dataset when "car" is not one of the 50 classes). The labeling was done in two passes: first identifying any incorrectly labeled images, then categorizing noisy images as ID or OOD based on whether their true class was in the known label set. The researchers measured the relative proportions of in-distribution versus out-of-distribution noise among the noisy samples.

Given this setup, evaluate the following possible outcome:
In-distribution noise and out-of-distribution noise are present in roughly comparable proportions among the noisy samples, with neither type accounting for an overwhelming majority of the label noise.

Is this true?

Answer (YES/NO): NO